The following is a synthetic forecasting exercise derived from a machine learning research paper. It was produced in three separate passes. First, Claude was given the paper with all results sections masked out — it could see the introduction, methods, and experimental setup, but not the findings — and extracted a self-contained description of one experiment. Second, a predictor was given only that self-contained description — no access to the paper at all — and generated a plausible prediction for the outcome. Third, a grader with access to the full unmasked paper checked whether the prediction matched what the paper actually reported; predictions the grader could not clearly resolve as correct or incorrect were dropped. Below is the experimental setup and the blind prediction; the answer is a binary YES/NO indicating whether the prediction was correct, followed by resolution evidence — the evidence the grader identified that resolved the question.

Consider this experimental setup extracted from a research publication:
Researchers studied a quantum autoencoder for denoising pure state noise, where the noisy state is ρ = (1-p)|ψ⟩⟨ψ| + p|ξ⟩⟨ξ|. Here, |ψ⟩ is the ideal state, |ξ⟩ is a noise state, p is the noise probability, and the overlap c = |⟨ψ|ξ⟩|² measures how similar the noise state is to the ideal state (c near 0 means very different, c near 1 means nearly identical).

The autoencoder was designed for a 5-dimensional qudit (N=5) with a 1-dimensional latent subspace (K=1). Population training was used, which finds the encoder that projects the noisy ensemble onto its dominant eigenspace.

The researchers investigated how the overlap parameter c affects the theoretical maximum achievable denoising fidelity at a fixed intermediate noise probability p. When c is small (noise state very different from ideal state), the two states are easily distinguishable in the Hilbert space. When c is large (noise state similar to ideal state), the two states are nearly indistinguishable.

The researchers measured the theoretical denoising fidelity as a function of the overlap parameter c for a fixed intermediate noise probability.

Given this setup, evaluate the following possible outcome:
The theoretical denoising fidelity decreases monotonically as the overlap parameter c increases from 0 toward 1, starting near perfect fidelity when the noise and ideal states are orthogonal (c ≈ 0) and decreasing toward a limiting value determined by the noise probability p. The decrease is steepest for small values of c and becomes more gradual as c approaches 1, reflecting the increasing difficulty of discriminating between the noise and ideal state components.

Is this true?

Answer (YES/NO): NO